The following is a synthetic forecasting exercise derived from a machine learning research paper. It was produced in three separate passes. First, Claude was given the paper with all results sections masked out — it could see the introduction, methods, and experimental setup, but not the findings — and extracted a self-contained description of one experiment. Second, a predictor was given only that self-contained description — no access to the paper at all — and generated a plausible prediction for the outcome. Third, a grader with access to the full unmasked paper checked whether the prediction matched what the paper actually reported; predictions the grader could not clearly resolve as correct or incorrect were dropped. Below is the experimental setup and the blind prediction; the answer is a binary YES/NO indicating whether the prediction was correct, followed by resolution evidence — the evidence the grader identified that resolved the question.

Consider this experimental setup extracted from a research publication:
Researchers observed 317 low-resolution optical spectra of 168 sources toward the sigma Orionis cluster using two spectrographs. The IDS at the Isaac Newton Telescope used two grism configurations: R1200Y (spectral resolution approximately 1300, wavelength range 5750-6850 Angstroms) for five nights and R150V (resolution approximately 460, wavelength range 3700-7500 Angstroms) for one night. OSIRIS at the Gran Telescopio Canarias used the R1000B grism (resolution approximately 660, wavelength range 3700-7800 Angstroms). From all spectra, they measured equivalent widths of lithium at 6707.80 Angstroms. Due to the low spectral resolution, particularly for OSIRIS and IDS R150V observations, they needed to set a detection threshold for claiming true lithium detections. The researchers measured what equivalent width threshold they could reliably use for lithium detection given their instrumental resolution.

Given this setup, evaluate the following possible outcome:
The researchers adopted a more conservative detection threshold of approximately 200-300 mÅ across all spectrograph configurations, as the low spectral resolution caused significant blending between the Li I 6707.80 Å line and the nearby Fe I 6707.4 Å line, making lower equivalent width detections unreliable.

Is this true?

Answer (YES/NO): NO